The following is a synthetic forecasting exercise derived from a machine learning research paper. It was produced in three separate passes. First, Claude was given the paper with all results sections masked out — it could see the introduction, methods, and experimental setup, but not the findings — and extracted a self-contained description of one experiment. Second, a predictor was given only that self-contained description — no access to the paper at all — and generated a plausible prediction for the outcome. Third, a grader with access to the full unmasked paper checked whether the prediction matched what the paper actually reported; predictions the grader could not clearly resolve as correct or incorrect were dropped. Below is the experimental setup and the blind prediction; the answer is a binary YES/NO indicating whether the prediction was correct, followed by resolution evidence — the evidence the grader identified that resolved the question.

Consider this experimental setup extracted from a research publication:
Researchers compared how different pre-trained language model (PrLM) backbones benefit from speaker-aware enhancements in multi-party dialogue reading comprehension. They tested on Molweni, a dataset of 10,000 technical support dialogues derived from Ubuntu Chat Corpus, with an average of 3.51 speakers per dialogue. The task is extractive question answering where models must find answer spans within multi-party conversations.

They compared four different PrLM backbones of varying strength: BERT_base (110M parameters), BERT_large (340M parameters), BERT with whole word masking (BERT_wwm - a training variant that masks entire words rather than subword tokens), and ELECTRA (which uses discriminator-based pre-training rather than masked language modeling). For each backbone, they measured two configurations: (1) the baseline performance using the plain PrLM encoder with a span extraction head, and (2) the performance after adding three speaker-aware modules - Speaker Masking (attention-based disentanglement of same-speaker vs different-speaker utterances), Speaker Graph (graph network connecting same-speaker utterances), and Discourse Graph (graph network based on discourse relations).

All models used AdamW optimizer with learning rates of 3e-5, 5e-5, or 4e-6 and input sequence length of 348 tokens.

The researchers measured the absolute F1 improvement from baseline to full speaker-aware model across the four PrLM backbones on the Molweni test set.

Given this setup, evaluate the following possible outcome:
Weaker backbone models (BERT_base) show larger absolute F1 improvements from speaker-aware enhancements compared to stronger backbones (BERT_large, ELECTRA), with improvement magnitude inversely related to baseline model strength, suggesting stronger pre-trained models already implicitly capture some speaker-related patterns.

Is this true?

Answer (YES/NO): NO